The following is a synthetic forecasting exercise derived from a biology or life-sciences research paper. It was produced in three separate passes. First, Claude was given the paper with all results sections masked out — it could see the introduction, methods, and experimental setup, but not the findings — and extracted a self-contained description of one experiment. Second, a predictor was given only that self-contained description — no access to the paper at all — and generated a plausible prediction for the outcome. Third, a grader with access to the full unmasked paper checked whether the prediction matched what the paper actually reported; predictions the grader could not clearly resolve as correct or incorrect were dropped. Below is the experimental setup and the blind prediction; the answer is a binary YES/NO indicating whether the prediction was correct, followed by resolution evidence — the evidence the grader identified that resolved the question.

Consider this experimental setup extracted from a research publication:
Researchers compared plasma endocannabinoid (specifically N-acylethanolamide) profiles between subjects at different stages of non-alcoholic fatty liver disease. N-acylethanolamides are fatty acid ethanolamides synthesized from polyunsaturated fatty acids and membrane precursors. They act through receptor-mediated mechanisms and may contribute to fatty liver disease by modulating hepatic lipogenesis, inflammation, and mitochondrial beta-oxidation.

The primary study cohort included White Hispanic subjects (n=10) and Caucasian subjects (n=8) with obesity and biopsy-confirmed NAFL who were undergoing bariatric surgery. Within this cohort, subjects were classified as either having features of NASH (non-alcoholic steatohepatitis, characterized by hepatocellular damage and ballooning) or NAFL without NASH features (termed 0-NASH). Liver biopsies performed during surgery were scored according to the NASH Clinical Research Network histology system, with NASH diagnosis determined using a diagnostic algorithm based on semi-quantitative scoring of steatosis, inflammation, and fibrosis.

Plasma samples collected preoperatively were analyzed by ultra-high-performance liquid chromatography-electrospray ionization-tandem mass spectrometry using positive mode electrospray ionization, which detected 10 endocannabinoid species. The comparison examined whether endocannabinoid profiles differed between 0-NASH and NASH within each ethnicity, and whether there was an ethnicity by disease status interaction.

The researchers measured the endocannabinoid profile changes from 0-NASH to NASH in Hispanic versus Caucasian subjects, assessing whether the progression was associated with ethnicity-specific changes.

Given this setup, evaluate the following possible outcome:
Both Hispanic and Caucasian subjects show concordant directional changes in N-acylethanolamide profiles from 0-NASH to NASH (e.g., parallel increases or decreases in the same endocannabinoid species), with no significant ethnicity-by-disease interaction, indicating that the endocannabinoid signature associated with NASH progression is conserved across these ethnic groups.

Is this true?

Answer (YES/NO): NO